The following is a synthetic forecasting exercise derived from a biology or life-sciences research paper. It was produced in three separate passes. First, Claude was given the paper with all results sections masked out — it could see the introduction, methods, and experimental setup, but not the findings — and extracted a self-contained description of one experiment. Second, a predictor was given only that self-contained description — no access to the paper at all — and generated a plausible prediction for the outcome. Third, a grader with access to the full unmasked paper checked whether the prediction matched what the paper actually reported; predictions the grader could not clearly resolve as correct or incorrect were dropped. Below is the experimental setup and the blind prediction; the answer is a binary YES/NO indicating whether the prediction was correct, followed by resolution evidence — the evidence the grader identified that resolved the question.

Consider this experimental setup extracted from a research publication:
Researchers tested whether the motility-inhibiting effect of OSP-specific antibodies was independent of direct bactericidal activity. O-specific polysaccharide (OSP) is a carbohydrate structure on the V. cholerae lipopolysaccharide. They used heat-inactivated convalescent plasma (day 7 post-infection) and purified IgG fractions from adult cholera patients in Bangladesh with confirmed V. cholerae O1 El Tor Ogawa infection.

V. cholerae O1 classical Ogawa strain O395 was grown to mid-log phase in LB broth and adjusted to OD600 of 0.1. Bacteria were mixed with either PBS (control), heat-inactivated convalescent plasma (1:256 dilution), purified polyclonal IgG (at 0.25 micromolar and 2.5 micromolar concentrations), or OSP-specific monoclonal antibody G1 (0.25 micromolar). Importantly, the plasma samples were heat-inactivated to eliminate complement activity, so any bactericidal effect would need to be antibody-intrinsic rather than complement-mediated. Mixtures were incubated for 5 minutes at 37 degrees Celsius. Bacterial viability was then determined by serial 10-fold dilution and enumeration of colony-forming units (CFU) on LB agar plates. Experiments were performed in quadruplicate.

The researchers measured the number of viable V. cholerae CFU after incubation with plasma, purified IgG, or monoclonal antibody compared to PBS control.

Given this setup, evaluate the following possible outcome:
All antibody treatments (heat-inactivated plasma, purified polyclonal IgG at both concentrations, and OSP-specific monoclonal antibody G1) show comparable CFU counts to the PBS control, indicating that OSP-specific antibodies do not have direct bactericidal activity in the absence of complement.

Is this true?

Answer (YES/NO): YES